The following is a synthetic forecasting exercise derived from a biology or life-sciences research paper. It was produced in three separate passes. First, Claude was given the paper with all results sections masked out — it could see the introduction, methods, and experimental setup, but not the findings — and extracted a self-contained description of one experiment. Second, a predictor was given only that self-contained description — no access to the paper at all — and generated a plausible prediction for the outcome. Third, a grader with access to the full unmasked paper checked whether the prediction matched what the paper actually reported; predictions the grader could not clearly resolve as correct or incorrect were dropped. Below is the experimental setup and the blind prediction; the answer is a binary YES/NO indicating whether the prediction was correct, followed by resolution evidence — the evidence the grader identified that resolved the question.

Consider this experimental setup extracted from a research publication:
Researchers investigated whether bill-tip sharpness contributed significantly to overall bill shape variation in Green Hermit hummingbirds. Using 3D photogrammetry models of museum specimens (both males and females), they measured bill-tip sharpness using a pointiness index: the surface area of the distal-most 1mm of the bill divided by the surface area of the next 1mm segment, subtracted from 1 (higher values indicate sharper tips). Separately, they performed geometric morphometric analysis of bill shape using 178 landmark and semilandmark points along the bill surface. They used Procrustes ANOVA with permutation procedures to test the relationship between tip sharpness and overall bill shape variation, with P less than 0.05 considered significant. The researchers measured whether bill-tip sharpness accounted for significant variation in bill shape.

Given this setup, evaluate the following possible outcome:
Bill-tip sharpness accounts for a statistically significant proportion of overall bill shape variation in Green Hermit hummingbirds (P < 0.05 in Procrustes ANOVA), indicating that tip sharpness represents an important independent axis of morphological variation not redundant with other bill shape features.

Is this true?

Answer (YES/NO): NO